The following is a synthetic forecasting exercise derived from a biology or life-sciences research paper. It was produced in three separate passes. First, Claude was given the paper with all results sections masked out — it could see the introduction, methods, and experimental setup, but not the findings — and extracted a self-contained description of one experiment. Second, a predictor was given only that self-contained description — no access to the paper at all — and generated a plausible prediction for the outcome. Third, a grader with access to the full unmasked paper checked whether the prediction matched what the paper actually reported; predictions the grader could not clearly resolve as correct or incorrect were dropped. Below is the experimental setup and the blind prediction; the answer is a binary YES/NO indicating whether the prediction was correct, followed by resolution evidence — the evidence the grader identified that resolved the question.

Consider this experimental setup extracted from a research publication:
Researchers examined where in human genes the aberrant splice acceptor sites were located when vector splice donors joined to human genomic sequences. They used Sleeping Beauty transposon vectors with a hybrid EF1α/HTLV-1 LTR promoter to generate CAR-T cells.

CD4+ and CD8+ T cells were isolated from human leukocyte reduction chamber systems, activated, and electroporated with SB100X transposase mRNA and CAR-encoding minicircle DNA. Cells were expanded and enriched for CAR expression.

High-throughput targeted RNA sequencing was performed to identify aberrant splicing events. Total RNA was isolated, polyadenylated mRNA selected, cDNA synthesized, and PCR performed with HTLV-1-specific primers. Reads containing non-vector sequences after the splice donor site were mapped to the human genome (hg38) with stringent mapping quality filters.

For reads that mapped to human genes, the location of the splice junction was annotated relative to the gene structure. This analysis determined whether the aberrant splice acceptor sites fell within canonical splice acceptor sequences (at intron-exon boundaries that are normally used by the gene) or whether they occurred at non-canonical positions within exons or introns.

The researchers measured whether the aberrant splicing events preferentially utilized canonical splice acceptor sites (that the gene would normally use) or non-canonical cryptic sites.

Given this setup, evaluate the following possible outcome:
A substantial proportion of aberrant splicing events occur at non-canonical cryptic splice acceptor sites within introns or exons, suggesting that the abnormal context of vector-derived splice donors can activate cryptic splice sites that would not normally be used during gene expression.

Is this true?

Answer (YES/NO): NO